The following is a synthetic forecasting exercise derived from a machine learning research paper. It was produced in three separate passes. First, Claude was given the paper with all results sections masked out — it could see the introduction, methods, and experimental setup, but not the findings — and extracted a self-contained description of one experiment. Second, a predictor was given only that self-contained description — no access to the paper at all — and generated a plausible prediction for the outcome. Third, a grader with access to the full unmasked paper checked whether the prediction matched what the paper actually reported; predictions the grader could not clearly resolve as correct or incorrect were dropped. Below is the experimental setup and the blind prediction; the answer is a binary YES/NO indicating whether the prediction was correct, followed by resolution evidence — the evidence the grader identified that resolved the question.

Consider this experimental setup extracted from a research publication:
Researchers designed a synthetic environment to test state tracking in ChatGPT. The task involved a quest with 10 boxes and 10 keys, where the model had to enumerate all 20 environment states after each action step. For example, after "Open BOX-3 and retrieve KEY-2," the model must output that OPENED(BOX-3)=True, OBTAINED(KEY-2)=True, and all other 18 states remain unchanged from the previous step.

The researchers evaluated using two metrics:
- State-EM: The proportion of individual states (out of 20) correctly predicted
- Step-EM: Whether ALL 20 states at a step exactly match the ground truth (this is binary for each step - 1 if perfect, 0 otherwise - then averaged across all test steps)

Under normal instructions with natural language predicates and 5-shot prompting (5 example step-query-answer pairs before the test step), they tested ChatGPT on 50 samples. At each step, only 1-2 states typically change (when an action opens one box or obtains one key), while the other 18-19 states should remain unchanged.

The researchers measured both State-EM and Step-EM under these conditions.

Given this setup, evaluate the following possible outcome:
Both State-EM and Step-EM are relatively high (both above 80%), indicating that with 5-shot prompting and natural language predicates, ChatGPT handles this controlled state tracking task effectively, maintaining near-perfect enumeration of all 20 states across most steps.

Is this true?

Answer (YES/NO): NO